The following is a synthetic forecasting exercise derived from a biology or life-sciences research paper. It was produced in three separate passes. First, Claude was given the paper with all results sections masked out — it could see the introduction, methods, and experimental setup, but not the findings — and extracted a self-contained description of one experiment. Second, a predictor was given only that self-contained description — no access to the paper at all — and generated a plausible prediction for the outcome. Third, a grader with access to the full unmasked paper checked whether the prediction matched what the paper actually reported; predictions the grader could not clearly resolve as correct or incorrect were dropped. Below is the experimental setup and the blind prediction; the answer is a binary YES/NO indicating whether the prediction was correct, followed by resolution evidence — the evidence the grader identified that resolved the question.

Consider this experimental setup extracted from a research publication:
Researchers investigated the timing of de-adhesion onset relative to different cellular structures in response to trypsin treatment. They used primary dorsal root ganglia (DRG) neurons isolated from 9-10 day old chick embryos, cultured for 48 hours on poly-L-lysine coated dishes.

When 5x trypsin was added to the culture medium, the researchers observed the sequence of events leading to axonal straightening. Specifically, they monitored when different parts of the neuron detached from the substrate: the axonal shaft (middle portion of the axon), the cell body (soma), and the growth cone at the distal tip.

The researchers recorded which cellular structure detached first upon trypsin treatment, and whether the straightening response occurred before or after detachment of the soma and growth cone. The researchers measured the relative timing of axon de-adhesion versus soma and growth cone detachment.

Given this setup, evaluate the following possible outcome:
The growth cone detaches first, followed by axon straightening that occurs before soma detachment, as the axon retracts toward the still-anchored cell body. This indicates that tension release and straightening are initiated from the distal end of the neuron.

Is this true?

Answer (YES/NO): NO